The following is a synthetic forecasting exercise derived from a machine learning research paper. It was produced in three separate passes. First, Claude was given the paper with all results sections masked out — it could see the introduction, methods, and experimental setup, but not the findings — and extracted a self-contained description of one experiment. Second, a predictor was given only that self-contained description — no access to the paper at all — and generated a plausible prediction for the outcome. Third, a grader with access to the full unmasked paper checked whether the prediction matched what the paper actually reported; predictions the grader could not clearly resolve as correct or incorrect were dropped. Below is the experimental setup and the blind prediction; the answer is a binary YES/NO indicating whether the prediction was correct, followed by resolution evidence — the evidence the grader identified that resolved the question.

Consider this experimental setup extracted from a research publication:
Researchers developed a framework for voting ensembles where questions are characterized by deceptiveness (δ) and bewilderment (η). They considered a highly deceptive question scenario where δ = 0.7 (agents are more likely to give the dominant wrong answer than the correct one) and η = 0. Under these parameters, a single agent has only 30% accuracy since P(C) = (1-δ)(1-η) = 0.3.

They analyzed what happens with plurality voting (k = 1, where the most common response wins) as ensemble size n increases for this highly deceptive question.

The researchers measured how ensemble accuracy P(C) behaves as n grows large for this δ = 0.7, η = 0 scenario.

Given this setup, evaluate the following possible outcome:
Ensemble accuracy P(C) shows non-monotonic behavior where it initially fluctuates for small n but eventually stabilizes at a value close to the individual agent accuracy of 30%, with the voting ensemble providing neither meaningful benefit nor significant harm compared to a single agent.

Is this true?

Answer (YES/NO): NO